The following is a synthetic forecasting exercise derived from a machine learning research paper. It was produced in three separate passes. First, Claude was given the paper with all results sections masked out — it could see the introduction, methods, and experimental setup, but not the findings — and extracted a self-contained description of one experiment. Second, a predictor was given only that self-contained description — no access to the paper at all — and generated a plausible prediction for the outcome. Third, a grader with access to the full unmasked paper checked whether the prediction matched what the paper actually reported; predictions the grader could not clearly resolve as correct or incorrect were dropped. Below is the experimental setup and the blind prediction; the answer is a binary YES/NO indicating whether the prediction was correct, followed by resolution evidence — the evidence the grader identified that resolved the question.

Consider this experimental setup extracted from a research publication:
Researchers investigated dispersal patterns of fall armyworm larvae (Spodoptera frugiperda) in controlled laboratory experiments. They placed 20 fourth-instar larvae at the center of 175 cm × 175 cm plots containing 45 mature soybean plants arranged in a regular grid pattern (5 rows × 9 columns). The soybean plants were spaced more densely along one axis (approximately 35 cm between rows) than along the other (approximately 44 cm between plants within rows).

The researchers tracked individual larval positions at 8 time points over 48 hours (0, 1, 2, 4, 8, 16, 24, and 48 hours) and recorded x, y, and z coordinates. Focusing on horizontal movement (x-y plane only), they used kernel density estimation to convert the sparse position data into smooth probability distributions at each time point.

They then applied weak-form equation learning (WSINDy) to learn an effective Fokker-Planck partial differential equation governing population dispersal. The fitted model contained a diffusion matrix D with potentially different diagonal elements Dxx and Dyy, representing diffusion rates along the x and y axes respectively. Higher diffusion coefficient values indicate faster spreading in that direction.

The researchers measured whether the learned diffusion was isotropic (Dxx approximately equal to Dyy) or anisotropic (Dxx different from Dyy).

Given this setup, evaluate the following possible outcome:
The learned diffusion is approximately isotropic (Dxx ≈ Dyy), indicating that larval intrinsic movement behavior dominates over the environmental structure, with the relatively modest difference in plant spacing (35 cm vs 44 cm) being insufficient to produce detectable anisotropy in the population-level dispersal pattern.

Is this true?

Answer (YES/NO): YES